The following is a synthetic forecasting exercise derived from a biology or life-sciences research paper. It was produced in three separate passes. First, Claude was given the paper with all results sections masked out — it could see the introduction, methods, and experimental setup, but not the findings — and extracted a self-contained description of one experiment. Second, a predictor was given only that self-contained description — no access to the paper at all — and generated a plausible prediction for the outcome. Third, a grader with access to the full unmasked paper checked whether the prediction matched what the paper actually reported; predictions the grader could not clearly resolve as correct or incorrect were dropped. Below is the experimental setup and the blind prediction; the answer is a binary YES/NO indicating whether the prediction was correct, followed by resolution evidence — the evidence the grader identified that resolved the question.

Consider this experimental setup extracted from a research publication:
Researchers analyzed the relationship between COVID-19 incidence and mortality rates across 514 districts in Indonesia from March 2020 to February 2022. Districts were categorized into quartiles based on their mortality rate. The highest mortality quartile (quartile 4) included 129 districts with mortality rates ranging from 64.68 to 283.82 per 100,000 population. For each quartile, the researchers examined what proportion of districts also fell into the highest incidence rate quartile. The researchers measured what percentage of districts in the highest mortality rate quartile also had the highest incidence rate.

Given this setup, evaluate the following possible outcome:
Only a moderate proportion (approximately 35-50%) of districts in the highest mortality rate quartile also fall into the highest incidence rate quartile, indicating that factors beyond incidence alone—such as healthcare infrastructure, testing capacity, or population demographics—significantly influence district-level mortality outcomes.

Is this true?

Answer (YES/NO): NO